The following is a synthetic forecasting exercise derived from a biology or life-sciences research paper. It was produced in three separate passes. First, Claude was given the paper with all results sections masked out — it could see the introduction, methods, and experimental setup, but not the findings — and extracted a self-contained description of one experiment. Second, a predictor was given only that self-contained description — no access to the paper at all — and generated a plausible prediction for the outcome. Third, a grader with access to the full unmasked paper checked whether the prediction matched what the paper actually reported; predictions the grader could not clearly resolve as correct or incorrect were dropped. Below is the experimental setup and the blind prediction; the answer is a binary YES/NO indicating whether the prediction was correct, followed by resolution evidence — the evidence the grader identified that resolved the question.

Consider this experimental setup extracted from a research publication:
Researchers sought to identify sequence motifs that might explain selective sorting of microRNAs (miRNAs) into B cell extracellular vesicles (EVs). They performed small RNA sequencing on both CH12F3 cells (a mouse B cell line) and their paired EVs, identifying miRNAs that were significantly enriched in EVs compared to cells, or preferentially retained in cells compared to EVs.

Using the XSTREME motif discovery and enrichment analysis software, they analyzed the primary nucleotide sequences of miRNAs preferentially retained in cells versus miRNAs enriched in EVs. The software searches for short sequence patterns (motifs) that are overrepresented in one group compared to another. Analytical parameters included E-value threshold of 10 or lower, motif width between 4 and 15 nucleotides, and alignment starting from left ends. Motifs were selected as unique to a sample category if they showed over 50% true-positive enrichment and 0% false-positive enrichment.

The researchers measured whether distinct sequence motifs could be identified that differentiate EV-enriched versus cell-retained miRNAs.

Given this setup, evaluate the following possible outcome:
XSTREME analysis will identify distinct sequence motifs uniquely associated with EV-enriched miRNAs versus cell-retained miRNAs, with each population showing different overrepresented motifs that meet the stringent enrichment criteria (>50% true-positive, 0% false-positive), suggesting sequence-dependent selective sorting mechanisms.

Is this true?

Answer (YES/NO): YES